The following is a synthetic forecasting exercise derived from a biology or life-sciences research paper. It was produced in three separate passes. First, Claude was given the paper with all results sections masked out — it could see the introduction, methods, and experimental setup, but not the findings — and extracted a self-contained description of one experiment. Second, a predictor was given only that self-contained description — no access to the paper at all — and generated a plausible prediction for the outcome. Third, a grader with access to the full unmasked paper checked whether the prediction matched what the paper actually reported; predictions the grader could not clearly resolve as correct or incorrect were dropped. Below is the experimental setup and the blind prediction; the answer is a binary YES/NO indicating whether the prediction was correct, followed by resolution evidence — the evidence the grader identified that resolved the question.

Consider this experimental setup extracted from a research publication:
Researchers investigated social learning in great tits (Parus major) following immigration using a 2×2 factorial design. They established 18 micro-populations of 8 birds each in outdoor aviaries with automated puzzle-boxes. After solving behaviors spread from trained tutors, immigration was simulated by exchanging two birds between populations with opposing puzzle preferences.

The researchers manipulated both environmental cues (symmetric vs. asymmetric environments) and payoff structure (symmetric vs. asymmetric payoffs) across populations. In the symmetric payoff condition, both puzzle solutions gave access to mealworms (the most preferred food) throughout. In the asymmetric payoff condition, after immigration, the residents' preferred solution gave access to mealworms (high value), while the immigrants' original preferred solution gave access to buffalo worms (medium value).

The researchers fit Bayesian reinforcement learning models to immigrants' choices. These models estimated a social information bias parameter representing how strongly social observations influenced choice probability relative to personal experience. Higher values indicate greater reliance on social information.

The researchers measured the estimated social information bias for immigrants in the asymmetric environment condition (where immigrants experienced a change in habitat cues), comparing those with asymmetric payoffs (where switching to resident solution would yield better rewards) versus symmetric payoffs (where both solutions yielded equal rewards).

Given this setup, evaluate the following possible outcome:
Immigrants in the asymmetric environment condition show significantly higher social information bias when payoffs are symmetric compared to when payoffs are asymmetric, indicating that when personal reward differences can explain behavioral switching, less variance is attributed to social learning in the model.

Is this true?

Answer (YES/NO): NO